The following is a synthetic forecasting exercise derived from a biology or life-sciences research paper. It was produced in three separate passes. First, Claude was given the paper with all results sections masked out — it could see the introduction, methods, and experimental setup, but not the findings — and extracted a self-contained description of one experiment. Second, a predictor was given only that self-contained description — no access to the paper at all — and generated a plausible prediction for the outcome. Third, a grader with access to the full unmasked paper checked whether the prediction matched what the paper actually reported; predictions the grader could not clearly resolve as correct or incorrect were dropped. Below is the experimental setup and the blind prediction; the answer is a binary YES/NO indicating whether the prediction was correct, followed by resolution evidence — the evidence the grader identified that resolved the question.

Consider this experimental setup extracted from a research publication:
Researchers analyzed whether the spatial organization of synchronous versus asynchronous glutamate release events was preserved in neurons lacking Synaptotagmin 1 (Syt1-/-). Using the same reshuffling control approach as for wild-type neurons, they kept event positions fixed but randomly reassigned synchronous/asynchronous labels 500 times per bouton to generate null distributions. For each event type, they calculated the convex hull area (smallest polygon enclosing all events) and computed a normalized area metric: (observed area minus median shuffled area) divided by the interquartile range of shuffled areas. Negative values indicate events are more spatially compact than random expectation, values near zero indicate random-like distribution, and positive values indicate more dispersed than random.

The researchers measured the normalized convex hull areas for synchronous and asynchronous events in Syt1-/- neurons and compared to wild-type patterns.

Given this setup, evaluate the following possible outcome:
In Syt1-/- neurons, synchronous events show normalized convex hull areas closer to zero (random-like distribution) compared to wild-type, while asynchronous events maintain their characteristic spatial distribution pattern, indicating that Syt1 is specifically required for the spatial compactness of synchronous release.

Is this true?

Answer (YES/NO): NO